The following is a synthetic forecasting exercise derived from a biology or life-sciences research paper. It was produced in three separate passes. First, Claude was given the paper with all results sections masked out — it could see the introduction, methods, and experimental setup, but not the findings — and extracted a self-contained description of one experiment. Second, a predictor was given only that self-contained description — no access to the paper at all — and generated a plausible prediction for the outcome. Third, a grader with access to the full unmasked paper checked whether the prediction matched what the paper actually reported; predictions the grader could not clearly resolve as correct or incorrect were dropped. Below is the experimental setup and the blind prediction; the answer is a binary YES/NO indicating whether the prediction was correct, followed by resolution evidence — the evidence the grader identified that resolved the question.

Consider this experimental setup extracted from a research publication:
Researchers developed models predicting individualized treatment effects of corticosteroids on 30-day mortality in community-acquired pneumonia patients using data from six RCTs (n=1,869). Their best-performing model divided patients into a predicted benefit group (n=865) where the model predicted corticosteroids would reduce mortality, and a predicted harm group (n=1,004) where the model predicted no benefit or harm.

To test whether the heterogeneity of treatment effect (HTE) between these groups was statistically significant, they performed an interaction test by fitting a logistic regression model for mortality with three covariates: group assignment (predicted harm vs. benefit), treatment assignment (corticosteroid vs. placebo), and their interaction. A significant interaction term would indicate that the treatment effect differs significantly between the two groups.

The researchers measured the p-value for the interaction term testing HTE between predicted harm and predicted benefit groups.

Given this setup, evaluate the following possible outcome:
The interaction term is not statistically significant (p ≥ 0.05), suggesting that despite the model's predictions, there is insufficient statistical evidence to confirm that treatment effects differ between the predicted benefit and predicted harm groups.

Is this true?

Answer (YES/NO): YES